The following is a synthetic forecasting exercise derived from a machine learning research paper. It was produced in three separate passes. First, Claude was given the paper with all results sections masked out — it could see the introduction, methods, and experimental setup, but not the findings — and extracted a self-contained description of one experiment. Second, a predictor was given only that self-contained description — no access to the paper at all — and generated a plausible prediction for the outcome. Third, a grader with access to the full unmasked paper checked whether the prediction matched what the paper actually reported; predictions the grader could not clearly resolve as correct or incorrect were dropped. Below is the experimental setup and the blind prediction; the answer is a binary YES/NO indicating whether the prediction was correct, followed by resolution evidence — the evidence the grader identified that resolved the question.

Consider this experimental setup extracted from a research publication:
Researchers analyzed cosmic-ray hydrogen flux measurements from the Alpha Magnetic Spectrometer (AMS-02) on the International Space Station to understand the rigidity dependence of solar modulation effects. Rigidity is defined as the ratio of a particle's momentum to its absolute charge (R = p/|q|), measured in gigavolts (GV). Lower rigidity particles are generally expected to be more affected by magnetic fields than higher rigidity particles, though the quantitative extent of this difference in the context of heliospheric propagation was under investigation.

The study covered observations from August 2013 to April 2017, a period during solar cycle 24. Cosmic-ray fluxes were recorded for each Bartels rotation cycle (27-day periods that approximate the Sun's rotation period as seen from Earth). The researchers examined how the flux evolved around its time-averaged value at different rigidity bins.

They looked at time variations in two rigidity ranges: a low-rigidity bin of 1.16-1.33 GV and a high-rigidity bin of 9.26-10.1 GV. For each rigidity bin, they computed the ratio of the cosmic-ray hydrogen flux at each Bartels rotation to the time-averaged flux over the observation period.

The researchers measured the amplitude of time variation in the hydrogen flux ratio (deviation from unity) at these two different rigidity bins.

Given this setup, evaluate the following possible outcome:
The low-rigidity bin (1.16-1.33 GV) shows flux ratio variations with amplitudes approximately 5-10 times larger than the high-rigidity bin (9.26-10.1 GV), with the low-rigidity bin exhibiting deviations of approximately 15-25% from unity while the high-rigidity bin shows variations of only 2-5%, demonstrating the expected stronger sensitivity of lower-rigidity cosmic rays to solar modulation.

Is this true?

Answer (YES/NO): NO